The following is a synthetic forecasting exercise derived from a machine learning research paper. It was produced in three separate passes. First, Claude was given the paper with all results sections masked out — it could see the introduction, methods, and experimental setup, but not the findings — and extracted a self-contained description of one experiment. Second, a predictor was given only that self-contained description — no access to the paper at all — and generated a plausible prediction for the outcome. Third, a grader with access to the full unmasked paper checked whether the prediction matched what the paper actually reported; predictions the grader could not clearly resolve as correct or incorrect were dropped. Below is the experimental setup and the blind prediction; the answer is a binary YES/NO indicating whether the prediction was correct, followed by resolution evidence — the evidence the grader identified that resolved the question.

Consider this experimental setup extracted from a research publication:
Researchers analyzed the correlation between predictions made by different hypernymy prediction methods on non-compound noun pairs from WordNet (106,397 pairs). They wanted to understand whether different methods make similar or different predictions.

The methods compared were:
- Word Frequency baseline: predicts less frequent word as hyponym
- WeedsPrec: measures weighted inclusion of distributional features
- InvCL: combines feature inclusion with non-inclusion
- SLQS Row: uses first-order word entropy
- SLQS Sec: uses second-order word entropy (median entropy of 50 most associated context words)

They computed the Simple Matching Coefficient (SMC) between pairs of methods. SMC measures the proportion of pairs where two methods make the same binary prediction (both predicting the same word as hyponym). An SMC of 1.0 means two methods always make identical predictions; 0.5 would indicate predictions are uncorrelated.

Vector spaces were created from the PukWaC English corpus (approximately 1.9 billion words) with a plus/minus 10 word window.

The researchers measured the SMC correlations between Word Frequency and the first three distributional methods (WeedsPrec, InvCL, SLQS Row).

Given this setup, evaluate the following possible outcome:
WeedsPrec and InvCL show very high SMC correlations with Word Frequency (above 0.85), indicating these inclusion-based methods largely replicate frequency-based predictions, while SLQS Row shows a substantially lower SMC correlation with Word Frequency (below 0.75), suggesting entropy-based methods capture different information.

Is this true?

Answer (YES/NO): NO